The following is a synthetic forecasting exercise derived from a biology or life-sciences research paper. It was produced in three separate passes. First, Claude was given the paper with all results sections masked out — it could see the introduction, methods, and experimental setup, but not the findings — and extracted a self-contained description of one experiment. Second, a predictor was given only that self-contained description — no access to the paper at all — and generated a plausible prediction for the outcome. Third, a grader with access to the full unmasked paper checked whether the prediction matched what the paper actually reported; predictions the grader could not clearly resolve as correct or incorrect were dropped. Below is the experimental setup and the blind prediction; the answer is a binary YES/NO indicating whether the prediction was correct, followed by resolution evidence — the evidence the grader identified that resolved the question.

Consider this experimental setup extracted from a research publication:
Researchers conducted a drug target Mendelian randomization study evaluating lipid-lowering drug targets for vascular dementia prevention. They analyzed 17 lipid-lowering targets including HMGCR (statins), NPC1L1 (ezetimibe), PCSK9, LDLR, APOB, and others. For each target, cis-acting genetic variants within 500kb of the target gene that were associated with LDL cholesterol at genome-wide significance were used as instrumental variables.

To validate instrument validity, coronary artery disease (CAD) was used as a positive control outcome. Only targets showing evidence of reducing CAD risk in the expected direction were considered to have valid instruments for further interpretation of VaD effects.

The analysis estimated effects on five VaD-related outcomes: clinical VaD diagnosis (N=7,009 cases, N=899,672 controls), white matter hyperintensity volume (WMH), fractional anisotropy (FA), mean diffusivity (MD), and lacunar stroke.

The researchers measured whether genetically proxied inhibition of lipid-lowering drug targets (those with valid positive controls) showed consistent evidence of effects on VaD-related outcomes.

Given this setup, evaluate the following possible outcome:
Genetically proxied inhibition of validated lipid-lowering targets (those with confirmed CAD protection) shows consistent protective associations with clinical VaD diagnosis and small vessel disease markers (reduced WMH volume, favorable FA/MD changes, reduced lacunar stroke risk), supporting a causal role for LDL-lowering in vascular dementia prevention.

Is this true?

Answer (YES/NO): NO